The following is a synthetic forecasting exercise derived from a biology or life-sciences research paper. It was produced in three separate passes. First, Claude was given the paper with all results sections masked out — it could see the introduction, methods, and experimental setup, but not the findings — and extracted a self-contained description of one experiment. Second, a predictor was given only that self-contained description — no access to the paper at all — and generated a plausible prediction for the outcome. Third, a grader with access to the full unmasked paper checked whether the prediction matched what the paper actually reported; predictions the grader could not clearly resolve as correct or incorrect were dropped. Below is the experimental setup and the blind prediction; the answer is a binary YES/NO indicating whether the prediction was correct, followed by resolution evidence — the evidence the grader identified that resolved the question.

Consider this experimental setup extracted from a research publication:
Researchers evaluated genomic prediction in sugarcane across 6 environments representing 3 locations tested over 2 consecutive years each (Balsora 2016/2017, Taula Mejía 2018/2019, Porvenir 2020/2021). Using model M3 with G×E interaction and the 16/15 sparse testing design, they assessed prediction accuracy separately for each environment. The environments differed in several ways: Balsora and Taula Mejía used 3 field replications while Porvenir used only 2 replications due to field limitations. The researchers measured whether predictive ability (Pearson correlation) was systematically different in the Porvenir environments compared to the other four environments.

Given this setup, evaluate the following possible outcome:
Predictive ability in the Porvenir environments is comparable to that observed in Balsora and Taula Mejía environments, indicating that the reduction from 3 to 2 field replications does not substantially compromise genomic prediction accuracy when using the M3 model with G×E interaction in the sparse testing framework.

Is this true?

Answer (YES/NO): NO